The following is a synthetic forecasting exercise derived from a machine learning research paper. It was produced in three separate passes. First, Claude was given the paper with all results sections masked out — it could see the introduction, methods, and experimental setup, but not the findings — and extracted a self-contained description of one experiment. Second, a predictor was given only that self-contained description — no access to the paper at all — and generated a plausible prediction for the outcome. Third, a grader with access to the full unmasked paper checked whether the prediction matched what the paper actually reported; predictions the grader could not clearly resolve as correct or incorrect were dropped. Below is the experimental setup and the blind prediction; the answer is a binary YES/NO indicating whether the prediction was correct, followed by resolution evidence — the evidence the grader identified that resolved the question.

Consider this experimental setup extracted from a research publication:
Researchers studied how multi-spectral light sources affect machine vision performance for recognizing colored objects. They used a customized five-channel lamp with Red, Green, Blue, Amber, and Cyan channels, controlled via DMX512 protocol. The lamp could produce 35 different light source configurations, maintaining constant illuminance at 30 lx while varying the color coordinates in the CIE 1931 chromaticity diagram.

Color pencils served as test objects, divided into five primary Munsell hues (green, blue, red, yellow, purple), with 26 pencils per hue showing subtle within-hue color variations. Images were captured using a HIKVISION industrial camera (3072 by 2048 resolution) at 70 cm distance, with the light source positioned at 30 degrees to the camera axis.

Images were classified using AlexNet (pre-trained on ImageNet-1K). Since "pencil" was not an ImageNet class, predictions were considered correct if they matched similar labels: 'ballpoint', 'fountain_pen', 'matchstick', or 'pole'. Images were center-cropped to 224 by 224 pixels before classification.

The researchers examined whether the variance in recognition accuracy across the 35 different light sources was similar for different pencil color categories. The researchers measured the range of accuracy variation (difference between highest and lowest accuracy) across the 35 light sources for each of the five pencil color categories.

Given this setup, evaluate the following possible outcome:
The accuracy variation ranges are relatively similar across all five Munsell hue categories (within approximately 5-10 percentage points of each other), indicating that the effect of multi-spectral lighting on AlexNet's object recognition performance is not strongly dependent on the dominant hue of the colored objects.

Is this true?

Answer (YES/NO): NO